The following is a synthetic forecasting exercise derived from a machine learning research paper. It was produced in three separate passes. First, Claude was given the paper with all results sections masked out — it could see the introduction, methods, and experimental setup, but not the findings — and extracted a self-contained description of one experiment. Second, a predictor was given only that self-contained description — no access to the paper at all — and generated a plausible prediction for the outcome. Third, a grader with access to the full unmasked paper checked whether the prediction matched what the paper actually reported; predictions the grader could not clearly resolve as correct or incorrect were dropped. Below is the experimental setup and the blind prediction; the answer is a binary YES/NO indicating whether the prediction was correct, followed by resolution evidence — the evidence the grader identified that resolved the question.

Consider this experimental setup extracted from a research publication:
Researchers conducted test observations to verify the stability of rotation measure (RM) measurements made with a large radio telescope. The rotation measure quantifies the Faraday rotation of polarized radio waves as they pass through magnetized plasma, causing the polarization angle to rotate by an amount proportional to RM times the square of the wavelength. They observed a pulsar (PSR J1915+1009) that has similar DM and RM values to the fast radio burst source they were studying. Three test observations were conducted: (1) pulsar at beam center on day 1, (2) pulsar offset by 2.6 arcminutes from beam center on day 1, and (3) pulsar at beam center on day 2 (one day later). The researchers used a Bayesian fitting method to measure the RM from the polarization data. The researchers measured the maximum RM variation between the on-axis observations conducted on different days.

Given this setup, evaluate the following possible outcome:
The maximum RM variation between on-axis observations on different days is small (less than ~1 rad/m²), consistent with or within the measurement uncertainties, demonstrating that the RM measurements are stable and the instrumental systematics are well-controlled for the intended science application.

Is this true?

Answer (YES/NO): YES